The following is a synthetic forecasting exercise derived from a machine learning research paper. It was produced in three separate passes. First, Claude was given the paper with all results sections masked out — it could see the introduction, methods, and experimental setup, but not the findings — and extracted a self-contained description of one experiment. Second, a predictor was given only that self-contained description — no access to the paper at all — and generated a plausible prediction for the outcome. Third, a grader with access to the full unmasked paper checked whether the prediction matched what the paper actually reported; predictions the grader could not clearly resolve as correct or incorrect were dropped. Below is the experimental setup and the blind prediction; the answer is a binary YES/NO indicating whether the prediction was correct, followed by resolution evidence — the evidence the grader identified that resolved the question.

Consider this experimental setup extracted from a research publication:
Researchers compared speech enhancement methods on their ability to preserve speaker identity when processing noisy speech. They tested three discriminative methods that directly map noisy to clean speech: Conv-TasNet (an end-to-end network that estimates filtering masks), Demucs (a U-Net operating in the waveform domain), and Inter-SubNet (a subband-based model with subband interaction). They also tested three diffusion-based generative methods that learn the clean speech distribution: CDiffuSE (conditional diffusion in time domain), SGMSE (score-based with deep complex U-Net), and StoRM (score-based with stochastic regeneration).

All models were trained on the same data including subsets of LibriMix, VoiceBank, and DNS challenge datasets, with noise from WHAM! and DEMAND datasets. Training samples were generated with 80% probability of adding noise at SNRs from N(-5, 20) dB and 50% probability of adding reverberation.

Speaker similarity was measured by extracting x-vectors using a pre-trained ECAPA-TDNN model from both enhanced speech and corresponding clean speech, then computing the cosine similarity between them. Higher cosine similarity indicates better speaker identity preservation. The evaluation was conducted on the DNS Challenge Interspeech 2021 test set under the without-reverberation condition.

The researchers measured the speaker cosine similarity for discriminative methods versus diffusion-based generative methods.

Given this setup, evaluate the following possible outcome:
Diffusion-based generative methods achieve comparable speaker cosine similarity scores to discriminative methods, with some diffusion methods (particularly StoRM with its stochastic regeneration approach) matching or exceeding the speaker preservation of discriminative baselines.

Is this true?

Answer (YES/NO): NO